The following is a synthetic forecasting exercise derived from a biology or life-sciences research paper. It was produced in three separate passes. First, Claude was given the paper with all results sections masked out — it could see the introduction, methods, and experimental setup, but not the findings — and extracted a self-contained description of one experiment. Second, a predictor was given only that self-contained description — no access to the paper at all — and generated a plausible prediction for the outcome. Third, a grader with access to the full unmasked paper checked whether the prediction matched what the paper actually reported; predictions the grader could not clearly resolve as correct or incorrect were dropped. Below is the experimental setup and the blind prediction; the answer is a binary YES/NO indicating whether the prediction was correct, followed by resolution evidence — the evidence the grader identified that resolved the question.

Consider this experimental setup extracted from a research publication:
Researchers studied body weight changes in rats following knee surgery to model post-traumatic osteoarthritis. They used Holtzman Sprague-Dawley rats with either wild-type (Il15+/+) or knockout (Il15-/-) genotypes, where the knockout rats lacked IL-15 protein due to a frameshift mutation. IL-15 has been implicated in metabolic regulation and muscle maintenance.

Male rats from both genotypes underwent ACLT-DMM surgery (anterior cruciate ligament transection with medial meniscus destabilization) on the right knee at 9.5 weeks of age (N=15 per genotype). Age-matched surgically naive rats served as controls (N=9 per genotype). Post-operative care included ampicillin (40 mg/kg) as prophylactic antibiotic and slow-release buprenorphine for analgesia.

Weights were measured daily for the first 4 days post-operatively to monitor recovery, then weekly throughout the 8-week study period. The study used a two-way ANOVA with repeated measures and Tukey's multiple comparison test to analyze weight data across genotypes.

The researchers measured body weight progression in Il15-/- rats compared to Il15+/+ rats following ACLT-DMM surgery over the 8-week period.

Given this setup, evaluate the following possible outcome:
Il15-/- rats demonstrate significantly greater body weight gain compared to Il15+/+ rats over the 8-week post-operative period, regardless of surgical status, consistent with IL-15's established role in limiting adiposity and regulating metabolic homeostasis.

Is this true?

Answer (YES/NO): NO